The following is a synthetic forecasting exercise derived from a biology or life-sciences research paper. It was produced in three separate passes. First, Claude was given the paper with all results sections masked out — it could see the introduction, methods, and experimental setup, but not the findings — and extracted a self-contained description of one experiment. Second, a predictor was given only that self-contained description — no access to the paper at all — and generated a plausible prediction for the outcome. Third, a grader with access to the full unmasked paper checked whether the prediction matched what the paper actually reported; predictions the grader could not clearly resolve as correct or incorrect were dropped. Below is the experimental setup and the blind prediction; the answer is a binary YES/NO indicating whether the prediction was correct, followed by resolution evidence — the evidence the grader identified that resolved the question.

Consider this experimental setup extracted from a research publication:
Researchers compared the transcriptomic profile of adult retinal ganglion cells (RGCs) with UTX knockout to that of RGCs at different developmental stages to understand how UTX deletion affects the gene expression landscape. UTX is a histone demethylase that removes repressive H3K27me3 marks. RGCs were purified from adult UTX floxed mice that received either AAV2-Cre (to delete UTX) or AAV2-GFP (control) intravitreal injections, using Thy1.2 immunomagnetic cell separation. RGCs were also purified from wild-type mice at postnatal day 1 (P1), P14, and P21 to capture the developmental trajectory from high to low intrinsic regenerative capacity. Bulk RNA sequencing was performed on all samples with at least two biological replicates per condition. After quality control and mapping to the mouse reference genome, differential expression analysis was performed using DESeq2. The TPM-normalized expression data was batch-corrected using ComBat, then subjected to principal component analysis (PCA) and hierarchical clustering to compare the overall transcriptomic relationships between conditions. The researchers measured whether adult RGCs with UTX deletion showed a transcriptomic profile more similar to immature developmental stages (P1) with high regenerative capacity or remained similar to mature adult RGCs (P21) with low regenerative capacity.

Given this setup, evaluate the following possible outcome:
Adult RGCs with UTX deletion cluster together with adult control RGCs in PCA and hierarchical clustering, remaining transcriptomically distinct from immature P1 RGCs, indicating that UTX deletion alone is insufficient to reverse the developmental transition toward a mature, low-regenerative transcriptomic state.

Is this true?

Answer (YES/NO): NO